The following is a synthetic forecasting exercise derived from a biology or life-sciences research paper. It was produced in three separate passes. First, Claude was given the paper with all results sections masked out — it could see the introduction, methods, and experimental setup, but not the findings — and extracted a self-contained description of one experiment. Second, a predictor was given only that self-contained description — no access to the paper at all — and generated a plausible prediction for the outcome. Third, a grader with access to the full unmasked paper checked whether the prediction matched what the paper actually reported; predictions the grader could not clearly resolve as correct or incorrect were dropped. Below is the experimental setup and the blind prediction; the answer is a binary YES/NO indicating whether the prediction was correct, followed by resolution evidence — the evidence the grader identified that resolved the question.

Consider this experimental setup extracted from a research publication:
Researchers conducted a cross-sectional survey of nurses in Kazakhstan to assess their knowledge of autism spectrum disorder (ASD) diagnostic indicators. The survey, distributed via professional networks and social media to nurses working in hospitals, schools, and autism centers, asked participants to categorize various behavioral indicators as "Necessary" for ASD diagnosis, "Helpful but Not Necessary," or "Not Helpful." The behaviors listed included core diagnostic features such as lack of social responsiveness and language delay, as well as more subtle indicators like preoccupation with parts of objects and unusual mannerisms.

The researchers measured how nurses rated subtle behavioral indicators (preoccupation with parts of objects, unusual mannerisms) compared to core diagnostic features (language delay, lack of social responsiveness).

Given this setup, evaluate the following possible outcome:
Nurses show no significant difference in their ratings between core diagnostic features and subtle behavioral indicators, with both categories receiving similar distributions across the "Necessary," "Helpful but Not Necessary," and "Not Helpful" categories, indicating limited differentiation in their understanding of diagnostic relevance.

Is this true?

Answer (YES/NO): NO